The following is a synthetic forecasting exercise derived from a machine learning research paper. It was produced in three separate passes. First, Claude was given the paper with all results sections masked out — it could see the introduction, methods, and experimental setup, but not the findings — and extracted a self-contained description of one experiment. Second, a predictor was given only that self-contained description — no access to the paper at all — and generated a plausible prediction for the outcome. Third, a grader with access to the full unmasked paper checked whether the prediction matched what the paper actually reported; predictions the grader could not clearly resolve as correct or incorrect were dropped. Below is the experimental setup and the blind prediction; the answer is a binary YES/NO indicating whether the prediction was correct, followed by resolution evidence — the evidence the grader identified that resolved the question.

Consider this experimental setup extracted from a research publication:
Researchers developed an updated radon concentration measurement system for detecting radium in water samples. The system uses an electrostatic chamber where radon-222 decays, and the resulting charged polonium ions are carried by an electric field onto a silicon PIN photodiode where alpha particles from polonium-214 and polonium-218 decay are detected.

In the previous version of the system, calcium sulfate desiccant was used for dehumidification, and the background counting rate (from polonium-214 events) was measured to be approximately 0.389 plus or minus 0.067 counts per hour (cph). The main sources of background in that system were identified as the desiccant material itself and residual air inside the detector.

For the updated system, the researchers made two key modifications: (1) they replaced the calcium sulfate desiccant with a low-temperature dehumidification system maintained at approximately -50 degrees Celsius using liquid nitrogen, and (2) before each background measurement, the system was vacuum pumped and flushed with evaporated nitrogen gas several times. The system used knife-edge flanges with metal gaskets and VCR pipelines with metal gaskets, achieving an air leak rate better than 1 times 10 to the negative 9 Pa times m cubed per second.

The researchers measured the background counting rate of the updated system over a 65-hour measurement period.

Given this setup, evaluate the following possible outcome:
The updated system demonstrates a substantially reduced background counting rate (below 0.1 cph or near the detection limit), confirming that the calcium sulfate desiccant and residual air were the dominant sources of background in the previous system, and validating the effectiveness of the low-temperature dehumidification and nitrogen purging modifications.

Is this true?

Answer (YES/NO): NO